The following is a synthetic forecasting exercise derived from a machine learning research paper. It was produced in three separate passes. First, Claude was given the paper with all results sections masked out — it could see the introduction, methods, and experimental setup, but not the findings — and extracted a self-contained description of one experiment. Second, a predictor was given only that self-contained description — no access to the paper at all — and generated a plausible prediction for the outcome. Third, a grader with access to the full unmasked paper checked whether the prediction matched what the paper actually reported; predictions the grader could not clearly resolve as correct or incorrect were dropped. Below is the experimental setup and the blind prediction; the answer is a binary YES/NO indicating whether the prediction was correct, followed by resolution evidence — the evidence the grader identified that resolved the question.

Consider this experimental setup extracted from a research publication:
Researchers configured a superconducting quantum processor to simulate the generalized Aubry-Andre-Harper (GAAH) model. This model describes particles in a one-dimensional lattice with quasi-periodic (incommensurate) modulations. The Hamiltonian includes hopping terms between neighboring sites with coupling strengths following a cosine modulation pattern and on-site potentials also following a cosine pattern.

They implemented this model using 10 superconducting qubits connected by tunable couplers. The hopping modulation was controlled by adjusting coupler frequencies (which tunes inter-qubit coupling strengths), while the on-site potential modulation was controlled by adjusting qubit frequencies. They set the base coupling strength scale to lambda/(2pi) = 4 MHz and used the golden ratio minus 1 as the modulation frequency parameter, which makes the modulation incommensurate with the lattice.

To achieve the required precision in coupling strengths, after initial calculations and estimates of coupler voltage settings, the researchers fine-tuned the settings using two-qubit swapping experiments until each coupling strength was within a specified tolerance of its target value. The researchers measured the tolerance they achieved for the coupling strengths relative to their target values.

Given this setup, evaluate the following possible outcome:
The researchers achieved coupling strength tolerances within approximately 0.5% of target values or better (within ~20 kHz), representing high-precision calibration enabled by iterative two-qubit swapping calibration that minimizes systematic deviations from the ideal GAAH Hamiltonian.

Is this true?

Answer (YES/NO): NO